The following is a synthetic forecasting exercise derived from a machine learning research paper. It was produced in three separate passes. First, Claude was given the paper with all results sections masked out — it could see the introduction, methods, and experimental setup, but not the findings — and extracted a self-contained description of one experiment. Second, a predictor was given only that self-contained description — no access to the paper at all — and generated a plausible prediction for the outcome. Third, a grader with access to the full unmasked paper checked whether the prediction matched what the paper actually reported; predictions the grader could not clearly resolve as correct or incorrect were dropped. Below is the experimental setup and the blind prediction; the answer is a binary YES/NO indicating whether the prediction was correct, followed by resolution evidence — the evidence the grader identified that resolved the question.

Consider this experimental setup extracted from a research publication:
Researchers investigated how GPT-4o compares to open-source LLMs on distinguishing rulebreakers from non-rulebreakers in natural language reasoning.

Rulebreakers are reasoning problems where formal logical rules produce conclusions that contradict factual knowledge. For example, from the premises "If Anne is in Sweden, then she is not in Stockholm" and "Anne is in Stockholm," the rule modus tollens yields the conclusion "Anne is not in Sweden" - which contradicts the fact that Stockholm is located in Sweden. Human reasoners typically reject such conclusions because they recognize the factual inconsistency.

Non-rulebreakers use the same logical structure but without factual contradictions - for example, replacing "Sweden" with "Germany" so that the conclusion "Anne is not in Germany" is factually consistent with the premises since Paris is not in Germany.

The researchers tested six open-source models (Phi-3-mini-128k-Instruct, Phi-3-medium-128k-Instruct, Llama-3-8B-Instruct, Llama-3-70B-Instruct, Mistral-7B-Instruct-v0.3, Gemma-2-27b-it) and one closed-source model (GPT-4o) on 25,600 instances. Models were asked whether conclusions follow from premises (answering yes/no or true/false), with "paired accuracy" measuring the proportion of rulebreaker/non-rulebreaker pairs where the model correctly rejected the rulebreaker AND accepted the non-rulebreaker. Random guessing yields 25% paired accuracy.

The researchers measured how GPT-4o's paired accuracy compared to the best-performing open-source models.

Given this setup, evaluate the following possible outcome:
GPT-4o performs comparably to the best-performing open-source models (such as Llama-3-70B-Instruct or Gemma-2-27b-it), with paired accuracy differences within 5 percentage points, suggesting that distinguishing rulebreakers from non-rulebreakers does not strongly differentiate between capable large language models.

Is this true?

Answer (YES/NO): NO